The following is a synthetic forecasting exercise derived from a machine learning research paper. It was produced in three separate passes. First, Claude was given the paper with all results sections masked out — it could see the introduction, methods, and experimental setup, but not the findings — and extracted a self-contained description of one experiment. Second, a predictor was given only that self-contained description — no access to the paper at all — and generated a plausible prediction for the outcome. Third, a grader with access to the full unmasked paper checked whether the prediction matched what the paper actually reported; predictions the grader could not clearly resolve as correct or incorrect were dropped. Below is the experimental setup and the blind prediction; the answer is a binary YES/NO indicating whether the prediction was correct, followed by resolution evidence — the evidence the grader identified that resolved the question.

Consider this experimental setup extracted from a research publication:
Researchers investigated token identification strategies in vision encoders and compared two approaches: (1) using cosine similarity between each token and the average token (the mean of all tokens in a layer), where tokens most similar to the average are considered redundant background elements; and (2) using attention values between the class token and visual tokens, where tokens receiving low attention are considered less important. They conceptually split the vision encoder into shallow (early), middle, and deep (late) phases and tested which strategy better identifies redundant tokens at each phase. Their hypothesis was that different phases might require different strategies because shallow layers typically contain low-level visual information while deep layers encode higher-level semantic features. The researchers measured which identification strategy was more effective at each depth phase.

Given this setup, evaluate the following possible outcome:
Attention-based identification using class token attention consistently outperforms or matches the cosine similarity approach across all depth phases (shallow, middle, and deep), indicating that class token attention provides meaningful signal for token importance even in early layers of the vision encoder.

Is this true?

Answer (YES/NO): NO